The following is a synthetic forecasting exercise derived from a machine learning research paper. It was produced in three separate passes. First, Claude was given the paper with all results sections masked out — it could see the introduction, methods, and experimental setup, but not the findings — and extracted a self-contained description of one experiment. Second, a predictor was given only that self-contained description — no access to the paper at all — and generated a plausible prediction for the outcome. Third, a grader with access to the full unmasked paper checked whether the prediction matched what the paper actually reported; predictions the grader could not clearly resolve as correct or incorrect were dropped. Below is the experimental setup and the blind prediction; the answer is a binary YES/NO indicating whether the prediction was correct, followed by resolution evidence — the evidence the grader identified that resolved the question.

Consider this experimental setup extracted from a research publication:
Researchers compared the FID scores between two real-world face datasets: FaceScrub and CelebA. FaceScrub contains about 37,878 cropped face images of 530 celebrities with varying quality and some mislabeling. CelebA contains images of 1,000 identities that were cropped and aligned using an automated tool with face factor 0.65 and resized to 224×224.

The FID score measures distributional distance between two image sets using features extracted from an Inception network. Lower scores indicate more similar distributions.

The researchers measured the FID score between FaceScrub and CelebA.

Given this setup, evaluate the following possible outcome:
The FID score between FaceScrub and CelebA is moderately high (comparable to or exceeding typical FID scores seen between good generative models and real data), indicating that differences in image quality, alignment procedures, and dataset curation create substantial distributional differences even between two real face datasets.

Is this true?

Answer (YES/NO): NO